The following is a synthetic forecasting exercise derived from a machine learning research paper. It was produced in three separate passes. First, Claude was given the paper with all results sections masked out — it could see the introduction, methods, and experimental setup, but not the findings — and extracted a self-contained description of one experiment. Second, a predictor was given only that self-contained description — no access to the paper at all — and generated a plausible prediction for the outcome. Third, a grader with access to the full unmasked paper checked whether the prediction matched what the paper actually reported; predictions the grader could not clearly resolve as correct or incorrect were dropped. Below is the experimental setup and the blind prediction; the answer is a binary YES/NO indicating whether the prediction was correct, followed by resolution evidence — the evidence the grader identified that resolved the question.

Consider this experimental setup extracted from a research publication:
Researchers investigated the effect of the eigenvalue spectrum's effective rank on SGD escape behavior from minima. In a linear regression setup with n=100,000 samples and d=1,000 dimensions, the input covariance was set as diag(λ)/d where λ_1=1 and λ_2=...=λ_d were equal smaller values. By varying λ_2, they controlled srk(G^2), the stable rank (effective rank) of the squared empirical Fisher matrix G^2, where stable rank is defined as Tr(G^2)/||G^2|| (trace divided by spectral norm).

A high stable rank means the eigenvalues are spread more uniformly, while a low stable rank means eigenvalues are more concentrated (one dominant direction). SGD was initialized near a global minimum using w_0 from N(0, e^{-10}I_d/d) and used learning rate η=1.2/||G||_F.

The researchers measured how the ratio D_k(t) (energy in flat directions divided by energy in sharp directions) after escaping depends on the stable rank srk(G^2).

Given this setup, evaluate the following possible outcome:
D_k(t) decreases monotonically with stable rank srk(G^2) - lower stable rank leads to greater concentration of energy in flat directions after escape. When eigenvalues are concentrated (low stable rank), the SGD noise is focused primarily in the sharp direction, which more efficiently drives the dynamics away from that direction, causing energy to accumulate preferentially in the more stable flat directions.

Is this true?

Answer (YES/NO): NO